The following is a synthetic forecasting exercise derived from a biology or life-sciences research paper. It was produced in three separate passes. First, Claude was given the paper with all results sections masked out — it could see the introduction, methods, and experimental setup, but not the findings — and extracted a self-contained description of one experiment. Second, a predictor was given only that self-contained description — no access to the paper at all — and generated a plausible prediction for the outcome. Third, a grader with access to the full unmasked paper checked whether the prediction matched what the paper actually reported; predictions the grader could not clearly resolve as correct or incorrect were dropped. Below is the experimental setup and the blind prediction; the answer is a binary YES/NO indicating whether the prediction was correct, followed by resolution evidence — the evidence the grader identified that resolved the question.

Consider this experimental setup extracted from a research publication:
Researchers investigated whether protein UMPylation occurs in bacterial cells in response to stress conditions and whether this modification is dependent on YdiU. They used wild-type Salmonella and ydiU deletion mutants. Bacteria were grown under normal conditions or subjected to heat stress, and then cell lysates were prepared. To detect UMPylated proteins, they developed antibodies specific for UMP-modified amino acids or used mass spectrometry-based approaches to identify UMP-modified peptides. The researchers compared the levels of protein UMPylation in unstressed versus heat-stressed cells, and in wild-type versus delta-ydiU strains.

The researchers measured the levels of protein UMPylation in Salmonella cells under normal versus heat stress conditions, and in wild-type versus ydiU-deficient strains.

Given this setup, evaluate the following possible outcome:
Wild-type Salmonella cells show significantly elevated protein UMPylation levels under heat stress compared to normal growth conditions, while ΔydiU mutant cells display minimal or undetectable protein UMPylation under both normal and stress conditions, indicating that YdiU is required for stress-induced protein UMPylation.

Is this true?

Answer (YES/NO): YES